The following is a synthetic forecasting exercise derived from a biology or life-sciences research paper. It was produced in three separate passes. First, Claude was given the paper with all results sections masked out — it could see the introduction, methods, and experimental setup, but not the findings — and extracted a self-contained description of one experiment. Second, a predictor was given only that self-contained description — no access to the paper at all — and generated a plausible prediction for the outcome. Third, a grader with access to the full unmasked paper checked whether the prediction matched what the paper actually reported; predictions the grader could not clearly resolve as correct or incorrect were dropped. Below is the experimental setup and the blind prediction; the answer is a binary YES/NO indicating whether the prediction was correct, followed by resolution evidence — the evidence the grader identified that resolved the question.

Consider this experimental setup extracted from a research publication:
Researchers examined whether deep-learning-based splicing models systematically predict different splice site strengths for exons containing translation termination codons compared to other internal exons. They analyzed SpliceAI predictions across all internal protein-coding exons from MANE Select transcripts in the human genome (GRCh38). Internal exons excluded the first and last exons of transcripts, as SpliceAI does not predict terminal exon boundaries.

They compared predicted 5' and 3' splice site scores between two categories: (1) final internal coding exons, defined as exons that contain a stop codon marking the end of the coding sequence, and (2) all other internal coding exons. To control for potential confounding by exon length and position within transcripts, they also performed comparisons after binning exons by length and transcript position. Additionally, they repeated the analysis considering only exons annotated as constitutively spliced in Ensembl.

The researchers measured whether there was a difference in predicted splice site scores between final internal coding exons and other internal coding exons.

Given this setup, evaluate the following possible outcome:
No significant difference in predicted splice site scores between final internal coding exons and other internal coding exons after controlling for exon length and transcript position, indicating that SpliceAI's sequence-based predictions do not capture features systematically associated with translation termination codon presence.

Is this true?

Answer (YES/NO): NO